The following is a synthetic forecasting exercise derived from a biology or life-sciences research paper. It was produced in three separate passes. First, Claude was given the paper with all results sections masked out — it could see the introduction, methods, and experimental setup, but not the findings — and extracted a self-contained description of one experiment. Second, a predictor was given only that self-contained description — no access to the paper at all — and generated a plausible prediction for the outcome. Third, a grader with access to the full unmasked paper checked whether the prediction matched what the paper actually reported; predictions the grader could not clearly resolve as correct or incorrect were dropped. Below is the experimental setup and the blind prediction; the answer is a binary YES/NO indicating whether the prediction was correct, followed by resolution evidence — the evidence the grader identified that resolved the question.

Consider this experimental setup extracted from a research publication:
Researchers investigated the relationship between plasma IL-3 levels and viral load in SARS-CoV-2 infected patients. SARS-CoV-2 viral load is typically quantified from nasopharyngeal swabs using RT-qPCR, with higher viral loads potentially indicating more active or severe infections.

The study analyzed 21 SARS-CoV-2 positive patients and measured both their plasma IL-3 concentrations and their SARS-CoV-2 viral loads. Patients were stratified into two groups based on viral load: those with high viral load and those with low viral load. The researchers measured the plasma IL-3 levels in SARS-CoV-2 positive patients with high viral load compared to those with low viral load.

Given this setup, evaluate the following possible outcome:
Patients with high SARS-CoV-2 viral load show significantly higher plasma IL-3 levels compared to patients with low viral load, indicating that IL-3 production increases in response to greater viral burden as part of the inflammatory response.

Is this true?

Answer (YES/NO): NO